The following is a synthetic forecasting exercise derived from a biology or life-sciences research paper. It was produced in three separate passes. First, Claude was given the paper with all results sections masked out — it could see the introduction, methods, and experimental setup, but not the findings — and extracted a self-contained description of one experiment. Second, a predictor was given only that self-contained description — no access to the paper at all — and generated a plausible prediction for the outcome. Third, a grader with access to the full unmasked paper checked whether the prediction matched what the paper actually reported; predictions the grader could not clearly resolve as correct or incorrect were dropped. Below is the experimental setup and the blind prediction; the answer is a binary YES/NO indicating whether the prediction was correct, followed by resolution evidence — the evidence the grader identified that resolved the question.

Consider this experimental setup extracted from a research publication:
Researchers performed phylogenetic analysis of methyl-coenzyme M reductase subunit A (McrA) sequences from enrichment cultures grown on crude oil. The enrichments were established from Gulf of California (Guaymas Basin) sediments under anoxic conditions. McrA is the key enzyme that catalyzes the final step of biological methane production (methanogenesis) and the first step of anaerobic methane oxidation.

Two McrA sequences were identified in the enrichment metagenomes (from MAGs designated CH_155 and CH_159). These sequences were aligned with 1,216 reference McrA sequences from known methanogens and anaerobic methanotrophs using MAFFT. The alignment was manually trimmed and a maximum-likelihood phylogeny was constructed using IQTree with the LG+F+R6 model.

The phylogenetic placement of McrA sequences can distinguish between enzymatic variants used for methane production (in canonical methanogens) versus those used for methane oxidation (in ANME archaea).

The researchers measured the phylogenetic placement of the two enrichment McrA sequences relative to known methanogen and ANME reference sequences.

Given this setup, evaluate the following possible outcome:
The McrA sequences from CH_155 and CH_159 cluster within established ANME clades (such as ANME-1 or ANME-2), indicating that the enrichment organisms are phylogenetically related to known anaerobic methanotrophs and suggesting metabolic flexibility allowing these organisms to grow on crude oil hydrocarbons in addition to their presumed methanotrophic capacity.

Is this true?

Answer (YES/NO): YES